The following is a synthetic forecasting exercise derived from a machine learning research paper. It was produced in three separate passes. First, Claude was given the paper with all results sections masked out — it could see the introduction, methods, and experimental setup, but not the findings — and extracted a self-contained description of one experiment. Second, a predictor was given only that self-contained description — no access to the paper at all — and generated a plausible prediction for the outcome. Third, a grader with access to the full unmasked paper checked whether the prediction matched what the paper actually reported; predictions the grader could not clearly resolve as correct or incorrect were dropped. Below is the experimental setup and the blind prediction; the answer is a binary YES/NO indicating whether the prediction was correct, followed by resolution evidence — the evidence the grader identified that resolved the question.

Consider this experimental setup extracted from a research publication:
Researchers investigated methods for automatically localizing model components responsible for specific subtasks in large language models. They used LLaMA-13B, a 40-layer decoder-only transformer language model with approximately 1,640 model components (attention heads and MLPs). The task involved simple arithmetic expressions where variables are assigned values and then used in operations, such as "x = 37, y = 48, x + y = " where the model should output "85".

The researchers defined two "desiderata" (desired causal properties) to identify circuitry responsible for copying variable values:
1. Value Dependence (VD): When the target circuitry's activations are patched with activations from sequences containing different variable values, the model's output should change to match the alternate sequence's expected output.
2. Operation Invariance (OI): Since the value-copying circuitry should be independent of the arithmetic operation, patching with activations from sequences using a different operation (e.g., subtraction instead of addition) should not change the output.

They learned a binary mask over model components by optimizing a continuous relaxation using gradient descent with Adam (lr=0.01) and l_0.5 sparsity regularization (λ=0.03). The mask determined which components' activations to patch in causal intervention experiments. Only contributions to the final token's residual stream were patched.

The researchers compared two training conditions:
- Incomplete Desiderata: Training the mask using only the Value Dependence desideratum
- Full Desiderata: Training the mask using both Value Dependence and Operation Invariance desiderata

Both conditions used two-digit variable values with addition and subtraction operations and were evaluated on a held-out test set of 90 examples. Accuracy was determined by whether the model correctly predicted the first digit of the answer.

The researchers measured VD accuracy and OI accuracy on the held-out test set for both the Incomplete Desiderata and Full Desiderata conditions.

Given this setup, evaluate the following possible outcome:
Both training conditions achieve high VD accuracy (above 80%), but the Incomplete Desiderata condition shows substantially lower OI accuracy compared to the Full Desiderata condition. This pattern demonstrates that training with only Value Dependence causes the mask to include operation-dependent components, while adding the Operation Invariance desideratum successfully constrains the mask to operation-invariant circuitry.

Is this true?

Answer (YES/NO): YES